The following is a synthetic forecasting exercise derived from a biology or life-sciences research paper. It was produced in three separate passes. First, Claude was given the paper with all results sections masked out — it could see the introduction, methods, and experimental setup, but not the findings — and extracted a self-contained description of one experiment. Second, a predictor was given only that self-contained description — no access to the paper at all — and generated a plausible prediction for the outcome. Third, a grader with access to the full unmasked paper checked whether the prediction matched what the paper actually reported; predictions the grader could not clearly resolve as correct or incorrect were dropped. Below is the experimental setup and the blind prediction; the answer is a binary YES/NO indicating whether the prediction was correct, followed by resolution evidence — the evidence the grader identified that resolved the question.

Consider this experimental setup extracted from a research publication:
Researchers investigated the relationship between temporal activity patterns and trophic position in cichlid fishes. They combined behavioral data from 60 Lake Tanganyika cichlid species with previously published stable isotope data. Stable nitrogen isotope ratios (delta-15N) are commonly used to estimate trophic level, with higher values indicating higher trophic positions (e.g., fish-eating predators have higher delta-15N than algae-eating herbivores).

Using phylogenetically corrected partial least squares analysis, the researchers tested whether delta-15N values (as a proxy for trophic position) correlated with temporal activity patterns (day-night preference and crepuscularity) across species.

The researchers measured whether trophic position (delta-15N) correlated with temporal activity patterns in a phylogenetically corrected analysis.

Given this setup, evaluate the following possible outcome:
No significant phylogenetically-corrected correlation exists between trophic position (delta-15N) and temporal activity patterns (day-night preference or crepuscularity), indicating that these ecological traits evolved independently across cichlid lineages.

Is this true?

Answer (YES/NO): YES